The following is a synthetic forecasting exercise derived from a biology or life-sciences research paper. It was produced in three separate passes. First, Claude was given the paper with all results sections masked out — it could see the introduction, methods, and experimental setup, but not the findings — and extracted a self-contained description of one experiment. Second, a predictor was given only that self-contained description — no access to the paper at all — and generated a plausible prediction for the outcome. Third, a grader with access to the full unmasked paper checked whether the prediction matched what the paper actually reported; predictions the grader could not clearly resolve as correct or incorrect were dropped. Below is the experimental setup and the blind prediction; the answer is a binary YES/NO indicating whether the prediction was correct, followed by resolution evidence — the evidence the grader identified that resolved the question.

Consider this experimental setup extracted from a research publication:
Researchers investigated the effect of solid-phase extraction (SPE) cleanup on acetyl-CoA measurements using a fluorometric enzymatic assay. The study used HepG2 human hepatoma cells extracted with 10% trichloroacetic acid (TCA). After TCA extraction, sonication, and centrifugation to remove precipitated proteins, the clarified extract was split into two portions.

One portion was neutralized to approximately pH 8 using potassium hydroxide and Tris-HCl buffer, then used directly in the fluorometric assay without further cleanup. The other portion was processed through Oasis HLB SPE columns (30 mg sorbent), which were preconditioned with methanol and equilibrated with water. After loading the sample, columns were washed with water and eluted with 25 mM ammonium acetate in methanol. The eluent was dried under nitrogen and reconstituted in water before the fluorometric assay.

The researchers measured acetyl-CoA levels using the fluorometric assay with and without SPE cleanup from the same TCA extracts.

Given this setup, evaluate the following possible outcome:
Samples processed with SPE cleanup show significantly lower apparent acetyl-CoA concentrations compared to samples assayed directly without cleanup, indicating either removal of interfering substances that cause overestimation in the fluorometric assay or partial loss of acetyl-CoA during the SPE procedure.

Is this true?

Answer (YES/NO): NO